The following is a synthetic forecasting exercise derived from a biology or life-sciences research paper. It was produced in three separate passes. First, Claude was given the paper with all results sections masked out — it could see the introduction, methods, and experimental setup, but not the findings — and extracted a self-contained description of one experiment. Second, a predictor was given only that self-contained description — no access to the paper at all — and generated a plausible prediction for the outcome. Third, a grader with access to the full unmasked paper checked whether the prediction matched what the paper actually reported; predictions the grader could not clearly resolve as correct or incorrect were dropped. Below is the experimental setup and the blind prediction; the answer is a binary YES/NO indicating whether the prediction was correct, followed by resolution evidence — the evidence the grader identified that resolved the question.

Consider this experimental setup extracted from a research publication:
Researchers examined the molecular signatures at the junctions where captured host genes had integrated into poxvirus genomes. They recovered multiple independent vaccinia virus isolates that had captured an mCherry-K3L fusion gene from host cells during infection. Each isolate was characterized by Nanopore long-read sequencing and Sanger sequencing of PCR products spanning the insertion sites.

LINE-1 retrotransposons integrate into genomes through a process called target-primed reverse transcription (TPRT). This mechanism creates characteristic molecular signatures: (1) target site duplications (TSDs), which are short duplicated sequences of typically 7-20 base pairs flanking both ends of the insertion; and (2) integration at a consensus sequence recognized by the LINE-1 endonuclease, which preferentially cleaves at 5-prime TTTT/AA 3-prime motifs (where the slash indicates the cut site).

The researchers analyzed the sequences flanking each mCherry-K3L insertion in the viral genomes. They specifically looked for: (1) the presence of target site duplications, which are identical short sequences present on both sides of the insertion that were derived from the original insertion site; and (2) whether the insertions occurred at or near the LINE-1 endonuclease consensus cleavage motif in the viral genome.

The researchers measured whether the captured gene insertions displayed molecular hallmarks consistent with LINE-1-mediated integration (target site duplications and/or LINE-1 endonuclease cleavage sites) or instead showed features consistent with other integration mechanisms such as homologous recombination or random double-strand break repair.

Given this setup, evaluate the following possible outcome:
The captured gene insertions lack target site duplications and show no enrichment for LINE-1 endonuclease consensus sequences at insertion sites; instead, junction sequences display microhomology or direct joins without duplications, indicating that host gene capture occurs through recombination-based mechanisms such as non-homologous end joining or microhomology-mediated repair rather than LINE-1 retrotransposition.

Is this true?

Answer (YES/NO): NO